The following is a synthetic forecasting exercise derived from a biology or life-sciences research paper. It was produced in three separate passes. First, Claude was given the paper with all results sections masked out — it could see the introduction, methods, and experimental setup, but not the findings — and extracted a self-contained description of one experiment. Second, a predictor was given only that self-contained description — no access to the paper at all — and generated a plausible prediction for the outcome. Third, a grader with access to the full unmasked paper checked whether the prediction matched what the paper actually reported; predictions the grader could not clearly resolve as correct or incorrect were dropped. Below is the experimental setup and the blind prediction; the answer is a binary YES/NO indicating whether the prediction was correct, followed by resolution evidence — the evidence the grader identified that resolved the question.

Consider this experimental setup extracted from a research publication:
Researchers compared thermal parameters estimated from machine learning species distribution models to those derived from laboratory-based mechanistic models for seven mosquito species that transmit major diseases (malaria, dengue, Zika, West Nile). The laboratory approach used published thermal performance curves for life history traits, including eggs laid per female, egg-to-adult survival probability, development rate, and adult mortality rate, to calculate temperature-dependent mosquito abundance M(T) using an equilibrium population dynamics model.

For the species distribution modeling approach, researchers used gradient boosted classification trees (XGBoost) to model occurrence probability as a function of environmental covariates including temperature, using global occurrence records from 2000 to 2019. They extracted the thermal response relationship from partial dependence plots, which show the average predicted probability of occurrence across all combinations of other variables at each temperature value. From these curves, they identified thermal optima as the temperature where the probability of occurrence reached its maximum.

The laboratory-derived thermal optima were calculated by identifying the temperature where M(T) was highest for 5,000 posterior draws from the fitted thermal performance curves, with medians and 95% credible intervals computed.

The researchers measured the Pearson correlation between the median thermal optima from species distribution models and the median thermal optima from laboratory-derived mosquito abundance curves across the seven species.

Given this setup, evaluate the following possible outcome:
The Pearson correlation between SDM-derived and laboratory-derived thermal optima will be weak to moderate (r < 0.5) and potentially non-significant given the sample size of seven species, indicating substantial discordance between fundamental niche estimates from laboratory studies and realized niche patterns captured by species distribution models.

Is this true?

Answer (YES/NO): NO